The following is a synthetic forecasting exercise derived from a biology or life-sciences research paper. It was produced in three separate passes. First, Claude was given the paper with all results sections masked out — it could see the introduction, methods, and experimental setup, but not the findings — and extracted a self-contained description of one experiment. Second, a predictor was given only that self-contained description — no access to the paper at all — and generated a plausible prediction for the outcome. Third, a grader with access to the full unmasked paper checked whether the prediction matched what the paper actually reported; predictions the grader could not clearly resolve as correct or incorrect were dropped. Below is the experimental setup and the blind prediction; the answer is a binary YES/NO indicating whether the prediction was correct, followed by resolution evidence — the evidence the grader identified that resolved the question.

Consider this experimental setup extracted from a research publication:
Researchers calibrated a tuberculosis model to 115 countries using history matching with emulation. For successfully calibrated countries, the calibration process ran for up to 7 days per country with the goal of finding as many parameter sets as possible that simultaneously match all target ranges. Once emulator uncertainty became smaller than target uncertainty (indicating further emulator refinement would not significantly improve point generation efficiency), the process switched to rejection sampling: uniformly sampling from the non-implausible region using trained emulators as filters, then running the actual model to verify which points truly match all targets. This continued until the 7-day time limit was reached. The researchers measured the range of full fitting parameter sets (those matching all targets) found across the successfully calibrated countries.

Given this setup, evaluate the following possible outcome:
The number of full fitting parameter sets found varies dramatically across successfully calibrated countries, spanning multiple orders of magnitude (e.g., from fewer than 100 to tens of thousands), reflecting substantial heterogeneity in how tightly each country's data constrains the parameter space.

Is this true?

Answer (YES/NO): NO